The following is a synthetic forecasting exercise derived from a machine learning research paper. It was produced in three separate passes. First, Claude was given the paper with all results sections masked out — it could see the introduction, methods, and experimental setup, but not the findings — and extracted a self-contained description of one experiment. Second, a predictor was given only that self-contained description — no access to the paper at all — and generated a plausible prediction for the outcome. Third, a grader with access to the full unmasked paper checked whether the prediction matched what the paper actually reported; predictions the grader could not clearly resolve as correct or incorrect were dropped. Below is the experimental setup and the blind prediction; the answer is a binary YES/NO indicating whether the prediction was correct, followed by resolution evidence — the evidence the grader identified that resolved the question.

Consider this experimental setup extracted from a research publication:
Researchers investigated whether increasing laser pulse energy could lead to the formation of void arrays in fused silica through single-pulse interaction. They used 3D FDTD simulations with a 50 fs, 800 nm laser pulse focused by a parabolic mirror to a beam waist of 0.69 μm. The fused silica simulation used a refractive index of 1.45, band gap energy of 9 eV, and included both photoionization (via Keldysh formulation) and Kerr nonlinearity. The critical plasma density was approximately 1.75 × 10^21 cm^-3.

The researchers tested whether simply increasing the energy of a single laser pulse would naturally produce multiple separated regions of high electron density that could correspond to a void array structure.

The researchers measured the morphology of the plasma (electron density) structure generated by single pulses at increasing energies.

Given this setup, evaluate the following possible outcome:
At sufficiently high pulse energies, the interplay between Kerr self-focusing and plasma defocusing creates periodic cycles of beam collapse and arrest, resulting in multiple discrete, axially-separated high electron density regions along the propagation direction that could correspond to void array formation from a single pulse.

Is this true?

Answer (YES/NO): NO